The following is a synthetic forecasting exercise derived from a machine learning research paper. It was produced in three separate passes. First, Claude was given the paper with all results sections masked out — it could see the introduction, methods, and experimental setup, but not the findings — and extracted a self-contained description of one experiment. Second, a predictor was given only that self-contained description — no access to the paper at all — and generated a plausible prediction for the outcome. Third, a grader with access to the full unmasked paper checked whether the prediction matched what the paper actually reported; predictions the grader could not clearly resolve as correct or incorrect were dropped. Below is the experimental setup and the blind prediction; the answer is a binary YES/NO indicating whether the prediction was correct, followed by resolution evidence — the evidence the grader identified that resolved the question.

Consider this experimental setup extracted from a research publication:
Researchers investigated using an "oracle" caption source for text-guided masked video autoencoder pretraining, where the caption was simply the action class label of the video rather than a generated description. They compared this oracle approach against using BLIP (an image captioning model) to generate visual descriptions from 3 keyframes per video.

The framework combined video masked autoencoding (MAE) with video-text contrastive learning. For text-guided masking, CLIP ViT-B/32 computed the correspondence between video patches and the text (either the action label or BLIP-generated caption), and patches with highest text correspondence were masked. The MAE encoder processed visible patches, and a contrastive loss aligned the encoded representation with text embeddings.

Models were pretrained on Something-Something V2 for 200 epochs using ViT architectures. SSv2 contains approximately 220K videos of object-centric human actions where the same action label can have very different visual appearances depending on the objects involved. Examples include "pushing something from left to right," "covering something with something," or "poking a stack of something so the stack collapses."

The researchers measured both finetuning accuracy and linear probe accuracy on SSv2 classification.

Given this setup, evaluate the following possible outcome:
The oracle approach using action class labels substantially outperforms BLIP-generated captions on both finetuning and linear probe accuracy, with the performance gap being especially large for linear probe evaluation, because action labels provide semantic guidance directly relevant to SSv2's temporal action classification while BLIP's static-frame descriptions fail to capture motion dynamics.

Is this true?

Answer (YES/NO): NO